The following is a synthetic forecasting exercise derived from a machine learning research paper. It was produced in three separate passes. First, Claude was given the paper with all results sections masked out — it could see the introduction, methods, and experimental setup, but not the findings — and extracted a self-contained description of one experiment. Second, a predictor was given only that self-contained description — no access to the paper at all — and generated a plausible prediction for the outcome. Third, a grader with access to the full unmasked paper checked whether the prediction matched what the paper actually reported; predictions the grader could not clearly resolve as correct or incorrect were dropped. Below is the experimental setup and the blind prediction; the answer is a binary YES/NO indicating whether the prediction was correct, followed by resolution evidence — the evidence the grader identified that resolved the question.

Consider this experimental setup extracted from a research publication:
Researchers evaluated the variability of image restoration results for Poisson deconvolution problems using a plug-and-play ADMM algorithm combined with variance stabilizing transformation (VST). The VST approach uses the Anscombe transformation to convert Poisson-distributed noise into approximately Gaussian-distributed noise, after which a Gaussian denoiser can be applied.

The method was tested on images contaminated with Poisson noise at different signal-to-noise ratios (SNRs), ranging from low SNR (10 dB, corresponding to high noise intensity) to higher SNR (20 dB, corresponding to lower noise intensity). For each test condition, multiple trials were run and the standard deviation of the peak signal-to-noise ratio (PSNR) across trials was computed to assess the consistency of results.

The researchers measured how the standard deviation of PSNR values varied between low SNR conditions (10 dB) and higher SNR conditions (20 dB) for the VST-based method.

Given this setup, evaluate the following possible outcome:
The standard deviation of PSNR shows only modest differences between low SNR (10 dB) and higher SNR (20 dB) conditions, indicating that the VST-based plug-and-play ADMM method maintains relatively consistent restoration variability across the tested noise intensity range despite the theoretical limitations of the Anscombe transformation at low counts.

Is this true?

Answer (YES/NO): NO